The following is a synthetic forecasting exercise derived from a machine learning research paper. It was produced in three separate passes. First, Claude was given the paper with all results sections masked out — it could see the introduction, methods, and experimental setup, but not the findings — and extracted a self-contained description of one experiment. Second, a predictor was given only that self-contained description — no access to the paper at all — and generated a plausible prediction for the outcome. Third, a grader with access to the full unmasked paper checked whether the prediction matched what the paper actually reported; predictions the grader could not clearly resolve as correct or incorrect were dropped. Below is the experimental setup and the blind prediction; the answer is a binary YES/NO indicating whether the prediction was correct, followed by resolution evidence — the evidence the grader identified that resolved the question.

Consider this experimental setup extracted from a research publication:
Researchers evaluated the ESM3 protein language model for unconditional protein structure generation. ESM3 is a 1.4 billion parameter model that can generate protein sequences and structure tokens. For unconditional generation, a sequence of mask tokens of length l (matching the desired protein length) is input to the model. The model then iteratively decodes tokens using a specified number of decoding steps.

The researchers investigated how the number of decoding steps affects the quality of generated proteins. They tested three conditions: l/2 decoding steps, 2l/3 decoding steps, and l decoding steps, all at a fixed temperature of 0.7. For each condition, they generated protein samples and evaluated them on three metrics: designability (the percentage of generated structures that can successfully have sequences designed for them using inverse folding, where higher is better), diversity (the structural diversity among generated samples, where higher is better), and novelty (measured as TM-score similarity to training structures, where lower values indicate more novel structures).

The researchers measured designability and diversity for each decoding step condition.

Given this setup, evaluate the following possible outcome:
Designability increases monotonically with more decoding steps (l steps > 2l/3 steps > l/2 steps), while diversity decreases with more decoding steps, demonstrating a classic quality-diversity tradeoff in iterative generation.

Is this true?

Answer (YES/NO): NO